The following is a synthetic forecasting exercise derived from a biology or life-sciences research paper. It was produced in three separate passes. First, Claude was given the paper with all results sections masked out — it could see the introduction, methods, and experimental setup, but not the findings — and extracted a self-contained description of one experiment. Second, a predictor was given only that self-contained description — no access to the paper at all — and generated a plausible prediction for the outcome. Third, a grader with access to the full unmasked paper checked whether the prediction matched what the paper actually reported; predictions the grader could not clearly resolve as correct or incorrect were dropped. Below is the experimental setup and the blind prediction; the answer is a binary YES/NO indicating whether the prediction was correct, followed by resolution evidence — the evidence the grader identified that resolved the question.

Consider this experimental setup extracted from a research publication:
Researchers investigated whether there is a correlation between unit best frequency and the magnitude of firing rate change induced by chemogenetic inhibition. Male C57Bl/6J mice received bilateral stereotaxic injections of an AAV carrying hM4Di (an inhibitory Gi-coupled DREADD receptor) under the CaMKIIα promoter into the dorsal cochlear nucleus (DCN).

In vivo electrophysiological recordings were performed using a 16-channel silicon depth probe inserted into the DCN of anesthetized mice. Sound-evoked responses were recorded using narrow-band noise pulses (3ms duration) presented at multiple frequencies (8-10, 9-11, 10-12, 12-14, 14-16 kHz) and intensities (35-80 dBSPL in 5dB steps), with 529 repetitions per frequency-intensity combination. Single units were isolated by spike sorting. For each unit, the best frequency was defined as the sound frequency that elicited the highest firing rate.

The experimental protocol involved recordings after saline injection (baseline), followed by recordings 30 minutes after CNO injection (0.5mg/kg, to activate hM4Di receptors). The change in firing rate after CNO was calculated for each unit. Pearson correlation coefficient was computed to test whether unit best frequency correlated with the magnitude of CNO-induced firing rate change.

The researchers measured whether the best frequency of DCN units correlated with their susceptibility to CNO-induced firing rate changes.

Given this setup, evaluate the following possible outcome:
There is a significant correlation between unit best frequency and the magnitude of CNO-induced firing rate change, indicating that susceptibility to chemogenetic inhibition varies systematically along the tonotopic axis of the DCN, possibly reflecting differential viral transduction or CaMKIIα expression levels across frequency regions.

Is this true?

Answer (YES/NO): NO